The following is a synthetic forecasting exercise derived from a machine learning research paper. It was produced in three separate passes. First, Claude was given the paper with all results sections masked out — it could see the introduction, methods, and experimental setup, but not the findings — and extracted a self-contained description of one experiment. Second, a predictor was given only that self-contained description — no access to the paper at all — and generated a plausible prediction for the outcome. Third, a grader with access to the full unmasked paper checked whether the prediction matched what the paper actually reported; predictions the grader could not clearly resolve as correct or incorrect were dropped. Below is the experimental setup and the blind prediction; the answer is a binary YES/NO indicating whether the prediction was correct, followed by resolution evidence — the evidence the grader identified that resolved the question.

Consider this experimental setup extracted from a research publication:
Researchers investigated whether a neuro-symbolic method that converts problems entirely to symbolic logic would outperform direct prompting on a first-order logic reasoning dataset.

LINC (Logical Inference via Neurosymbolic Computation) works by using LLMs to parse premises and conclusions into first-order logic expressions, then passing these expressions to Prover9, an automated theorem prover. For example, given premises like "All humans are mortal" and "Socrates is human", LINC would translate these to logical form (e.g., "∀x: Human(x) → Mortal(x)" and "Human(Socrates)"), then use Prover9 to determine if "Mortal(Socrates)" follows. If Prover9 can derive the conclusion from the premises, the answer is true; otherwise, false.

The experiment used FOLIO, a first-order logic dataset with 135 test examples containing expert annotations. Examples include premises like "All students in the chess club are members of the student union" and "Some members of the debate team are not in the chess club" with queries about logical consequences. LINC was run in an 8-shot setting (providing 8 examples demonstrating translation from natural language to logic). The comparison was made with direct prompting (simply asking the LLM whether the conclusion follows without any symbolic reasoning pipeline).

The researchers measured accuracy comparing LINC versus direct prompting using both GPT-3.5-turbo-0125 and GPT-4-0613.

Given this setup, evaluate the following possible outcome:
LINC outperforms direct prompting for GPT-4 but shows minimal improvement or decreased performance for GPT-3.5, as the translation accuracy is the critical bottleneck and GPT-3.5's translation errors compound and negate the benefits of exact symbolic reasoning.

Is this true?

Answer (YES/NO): NO